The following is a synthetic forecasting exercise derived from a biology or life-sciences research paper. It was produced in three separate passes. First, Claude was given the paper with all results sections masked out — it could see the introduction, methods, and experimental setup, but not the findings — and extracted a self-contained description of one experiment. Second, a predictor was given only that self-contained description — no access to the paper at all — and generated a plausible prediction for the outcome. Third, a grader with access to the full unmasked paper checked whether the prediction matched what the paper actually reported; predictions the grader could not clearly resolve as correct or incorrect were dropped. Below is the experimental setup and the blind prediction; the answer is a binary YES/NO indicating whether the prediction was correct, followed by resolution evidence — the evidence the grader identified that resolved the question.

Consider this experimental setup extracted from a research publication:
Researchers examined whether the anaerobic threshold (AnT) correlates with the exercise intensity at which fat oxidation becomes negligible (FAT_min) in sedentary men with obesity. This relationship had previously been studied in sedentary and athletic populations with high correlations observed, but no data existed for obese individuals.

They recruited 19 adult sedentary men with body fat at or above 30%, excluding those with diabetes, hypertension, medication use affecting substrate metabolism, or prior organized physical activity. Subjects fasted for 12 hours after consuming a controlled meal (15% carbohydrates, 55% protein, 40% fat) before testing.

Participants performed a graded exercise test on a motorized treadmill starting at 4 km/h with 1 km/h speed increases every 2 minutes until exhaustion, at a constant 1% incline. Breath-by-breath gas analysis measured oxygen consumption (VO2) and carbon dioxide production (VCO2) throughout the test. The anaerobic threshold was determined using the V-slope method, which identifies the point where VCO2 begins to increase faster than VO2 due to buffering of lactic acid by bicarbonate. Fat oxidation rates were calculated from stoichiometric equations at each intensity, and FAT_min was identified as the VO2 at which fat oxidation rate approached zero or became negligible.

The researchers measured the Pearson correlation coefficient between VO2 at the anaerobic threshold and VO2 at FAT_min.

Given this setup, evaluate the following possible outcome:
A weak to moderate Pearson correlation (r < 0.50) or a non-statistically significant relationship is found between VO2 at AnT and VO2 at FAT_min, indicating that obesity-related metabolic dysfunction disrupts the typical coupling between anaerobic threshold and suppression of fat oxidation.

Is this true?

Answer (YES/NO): NO